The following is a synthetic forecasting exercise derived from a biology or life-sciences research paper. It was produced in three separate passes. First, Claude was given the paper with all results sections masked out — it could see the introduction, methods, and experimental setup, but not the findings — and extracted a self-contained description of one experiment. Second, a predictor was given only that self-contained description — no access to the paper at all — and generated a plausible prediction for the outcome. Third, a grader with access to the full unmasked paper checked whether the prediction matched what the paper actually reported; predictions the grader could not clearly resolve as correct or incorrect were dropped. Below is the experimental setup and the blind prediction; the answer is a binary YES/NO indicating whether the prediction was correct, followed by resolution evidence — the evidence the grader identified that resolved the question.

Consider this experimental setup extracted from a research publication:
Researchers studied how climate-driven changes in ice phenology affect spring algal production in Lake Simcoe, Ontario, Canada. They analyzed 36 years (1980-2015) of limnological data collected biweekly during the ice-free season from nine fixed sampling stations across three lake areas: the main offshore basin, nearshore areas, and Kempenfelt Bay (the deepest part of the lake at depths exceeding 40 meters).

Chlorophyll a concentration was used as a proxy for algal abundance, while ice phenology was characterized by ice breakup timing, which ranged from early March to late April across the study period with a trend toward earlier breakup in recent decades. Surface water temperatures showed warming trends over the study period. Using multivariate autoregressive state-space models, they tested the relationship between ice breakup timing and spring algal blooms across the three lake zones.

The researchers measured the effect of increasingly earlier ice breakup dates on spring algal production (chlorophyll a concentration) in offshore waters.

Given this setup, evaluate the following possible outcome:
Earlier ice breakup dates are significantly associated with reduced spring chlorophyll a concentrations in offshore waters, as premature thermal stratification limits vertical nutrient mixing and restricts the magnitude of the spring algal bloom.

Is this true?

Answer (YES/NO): YES